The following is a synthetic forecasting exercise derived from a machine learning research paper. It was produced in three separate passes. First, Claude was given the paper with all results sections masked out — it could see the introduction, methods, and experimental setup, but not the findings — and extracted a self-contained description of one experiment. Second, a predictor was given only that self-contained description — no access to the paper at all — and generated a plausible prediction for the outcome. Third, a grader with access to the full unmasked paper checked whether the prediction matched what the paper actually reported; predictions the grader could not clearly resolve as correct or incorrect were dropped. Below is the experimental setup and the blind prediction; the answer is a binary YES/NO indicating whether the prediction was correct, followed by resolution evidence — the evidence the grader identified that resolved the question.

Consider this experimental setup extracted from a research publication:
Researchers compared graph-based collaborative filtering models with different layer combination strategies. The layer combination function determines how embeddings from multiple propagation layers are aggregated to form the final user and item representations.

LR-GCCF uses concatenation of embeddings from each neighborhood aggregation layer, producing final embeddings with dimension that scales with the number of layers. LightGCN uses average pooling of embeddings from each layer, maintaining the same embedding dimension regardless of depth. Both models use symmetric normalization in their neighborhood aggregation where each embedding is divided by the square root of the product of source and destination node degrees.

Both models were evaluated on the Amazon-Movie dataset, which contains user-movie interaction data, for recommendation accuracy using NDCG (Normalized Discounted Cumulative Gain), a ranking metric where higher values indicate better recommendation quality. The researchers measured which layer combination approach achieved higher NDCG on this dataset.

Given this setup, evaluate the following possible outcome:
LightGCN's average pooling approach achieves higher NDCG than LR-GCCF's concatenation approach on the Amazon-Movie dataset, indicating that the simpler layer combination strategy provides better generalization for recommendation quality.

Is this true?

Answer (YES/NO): YES